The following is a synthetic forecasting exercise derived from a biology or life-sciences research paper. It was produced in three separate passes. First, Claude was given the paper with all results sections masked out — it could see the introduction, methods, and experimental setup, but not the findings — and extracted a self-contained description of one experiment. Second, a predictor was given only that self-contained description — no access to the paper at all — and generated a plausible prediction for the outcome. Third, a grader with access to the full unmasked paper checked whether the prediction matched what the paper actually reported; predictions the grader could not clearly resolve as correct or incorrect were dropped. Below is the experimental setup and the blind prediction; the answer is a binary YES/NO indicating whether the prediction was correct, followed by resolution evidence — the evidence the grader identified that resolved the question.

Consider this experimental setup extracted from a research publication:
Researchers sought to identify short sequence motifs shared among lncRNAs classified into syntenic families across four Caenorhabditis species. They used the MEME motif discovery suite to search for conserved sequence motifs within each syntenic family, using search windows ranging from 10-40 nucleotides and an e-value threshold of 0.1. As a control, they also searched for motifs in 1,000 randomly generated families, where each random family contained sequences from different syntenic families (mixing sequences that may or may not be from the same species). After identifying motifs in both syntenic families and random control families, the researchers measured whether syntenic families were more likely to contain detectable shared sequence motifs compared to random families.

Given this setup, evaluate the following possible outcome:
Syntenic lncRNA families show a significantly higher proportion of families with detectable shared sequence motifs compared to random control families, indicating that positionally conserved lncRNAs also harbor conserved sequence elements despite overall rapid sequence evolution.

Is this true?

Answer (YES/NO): YES